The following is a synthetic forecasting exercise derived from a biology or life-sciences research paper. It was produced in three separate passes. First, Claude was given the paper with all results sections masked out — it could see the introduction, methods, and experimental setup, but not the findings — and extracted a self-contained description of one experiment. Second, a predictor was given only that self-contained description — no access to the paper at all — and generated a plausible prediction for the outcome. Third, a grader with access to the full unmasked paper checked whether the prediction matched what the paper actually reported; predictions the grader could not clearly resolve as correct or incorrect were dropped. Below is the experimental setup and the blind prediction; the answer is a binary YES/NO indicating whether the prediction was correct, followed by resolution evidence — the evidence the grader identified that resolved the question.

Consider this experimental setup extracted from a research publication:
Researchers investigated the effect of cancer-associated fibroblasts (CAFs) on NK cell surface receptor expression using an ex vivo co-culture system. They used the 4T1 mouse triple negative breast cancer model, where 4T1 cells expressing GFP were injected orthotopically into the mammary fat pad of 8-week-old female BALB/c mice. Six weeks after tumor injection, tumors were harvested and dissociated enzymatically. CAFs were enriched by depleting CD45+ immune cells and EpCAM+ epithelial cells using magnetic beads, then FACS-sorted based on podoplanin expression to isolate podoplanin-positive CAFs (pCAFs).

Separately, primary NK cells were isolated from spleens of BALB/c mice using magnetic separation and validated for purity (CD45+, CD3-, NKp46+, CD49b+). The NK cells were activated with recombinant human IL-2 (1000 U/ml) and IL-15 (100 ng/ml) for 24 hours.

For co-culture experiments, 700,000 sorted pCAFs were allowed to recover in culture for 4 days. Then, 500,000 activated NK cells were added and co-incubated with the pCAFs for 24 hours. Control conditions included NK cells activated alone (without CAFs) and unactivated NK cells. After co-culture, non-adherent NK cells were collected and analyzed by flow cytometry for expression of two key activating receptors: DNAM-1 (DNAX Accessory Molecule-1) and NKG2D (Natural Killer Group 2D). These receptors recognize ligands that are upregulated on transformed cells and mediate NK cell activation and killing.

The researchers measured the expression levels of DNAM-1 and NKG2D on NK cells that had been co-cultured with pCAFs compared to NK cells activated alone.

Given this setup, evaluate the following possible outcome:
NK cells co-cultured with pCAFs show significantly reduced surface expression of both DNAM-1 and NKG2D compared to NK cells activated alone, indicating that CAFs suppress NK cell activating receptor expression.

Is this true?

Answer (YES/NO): YES